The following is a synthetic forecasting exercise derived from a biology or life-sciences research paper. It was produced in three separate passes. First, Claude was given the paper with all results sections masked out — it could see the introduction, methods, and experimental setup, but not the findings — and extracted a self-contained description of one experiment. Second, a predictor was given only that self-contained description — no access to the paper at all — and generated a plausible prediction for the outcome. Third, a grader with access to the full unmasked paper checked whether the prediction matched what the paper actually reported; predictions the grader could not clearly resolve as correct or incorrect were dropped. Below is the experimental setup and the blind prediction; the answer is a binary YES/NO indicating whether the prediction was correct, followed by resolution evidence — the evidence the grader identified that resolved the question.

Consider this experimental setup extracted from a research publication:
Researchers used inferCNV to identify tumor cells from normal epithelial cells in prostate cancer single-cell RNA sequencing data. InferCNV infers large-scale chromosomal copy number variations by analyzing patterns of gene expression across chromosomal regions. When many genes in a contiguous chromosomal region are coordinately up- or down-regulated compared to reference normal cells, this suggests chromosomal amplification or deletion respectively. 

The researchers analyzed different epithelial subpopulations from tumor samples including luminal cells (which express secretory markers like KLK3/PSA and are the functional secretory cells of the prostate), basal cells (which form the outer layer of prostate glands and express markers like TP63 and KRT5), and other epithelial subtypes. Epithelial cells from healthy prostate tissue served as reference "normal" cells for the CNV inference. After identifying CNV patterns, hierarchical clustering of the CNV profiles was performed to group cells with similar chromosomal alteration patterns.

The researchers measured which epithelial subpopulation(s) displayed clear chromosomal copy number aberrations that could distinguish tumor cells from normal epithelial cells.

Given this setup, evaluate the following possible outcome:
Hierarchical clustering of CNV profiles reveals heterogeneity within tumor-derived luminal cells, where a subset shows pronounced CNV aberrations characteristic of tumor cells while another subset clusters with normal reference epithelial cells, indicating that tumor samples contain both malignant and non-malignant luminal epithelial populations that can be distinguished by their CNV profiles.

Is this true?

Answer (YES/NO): YES